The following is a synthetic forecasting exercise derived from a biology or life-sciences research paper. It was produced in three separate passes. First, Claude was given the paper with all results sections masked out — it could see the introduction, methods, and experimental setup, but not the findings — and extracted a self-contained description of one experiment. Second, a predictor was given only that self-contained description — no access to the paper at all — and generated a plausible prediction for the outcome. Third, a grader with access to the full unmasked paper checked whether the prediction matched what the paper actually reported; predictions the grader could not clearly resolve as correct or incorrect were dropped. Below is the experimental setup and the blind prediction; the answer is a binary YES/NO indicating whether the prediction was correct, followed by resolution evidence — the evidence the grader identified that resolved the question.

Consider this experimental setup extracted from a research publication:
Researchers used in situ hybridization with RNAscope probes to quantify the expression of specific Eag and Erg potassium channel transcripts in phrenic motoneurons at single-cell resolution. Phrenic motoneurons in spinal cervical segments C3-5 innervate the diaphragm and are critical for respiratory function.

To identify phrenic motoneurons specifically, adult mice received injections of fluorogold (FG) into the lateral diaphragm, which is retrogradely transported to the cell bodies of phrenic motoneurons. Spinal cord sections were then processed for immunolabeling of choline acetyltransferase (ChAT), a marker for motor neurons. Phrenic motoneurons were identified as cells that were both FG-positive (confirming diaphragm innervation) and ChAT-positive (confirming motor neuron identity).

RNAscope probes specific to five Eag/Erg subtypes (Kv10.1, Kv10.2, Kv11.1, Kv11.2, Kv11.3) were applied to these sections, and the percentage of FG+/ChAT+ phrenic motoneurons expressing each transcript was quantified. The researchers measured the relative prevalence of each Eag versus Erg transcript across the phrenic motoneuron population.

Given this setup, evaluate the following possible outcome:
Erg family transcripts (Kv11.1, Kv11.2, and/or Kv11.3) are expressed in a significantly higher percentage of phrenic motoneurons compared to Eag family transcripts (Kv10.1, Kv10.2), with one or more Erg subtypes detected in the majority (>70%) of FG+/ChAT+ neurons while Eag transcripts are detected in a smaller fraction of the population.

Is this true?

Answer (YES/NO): NO